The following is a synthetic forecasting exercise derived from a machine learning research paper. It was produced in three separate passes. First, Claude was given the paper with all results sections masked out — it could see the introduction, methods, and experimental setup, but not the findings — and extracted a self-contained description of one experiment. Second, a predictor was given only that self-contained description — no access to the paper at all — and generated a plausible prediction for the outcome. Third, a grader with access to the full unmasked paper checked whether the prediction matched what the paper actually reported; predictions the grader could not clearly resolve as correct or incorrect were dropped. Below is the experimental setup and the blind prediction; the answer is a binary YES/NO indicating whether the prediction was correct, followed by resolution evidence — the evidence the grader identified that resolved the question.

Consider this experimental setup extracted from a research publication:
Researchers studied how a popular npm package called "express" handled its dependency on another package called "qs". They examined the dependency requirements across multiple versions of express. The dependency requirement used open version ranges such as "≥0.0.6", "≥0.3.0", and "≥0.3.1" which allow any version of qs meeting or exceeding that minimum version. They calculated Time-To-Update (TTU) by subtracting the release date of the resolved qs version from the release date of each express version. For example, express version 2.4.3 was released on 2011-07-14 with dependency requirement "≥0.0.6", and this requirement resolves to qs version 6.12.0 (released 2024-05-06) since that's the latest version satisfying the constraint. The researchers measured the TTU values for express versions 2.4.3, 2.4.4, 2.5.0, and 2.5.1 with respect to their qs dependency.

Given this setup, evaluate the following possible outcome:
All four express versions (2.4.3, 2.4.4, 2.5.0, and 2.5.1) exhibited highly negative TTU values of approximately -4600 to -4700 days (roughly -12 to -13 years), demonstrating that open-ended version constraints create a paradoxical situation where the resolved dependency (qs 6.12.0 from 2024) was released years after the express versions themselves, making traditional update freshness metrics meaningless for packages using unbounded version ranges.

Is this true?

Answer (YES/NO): YES